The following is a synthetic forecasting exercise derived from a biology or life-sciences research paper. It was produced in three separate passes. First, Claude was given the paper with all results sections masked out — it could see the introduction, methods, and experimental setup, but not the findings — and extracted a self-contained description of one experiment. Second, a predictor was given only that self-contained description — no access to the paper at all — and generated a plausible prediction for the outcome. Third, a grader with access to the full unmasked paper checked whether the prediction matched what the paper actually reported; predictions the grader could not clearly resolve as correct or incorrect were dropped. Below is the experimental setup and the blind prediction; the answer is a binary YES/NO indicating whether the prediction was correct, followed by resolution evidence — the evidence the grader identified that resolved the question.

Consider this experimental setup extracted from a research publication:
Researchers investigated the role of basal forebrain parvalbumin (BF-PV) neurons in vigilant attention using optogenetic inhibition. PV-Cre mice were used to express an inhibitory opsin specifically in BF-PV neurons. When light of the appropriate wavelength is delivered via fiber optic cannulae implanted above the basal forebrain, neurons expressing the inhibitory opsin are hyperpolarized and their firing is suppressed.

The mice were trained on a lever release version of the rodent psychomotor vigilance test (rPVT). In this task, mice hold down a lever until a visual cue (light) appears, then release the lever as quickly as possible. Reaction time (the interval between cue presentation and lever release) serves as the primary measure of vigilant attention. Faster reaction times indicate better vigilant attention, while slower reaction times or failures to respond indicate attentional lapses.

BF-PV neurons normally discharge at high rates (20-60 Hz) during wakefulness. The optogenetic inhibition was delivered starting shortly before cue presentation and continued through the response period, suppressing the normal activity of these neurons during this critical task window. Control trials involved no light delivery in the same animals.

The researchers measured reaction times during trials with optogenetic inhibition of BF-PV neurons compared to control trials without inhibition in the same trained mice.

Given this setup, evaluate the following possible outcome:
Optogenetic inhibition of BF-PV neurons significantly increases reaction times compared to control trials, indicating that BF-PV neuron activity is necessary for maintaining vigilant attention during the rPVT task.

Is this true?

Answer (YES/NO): YES